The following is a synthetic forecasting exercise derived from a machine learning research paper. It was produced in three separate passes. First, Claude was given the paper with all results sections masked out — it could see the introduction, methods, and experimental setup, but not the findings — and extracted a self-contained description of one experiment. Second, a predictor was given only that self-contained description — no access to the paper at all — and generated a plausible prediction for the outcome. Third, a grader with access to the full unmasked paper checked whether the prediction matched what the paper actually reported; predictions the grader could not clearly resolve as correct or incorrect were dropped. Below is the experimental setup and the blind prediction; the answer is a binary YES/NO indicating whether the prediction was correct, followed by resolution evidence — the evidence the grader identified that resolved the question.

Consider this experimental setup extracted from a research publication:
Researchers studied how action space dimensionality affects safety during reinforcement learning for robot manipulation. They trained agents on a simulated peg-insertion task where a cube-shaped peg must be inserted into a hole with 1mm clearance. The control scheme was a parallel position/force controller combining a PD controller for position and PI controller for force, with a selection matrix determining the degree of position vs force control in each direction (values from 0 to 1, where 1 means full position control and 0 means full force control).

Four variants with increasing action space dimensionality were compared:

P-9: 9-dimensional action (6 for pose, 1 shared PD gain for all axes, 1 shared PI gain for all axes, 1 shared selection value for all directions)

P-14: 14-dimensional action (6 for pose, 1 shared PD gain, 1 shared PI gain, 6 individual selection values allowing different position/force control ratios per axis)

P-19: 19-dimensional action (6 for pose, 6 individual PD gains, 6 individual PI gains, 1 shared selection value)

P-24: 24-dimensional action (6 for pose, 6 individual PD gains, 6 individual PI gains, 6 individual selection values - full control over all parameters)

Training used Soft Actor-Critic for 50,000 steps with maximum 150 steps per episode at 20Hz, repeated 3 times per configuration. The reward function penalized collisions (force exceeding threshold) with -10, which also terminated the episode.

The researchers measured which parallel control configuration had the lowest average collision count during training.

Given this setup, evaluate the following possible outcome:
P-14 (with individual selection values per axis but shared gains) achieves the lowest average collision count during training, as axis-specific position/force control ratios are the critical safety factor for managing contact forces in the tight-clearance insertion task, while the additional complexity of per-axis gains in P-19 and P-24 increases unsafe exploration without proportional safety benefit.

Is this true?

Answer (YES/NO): YES